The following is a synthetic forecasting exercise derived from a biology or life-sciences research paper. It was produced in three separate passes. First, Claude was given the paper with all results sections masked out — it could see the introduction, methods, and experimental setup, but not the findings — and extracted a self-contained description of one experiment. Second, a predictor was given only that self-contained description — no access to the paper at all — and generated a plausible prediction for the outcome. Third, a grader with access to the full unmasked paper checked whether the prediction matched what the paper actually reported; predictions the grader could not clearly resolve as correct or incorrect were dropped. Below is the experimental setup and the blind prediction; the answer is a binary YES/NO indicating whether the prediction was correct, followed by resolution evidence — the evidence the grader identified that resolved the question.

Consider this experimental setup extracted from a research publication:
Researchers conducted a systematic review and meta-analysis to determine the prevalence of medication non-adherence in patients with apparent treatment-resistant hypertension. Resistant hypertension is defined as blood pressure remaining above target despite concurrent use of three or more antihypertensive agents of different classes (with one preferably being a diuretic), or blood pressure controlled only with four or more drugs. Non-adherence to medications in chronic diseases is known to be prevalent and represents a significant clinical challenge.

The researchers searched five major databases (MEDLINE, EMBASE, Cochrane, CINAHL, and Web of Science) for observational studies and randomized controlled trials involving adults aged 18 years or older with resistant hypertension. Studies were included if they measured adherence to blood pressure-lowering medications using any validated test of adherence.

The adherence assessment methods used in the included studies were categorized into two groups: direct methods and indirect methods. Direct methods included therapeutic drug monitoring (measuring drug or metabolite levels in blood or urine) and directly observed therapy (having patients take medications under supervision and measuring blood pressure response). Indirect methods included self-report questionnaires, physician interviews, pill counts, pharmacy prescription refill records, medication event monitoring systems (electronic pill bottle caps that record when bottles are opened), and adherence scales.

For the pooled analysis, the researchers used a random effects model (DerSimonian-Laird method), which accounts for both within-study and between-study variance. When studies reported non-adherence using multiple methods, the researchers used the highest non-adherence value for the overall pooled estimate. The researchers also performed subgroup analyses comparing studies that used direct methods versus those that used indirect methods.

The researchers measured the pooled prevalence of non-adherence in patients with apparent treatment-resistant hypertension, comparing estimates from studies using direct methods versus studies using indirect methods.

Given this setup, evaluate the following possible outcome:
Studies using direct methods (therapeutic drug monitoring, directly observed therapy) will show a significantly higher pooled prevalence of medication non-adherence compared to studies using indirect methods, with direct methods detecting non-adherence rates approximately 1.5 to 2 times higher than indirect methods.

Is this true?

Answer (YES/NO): YES